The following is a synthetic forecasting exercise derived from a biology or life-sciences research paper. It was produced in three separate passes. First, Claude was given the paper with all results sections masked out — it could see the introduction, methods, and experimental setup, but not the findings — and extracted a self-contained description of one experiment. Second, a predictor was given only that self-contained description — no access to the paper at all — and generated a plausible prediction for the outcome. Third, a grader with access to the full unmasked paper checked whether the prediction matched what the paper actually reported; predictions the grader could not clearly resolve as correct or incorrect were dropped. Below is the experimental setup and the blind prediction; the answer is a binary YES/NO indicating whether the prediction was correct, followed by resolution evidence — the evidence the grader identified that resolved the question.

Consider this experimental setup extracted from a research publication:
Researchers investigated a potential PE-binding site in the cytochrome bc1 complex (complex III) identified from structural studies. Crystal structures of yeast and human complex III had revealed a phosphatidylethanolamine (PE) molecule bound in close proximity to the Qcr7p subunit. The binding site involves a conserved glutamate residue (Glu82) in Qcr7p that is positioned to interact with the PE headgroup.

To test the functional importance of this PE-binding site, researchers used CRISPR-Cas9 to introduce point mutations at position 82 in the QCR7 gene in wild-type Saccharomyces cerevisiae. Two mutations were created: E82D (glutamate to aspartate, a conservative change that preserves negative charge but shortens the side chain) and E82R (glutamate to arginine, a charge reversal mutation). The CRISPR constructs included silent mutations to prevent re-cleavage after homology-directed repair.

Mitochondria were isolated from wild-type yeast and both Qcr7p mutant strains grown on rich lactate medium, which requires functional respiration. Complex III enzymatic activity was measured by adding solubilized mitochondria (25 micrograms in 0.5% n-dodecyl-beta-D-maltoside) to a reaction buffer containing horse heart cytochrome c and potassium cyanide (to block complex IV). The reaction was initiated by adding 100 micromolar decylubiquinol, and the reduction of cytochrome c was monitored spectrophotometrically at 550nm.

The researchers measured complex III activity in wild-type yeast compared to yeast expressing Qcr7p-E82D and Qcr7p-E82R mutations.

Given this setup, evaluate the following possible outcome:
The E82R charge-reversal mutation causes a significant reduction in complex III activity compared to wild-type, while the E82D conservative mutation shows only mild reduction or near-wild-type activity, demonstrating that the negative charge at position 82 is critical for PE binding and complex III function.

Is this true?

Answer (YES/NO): NO